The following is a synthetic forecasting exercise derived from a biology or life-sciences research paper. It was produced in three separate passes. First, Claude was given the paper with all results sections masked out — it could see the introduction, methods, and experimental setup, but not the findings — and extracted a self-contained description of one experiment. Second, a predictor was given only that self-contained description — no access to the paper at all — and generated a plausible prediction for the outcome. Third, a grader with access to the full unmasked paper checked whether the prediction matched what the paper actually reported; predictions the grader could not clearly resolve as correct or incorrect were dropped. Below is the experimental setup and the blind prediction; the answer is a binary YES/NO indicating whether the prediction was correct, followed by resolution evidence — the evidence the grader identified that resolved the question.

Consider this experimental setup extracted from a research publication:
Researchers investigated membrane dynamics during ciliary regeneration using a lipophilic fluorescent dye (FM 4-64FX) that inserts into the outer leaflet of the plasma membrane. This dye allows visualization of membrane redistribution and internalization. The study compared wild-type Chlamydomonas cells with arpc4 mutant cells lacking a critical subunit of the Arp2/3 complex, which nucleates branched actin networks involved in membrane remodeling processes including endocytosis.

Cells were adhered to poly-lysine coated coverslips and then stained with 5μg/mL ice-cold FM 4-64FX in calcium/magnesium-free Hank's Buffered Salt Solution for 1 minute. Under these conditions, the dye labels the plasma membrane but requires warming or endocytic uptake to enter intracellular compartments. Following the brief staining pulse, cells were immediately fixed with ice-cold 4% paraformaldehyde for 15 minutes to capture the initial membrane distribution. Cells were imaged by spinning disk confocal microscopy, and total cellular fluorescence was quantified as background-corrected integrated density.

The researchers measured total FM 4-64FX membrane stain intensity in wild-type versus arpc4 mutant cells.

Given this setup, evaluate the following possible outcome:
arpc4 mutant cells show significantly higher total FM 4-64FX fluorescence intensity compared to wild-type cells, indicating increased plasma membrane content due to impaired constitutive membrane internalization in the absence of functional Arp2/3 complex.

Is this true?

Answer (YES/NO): NO